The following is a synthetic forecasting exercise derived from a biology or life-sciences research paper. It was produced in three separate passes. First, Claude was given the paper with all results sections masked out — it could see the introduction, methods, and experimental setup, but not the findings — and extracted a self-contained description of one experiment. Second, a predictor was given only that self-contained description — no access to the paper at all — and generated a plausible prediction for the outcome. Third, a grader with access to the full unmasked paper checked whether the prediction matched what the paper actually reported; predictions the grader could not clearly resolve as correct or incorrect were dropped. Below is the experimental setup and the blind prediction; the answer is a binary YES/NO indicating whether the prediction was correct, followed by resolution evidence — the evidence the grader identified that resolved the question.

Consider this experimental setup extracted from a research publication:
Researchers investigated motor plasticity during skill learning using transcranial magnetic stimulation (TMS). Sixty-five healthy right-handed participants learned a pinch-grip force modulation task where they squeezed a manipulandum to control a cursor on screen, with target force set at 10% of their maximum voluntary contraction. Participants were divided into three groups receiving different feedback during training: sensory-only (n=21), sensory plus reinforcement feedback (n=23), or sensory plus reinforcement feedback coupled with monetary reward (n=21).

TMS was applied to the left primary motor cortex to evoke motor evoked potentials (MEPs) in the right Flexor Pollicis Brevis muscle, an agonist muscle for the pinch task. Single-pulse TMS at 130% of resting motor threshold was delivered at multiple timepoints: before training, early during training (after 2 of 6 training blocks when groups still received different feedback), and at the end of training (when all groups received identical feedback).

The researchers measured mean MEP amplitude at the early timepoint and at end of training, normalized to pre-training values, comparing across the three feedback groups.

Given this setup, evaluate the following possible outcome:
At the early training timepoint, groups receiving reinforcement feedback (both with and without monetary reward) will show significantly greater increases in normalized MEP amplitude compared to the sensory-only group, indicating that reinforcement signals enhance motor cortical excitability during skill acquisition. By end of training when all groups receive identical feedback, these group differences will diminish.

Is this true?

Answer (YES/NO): NO